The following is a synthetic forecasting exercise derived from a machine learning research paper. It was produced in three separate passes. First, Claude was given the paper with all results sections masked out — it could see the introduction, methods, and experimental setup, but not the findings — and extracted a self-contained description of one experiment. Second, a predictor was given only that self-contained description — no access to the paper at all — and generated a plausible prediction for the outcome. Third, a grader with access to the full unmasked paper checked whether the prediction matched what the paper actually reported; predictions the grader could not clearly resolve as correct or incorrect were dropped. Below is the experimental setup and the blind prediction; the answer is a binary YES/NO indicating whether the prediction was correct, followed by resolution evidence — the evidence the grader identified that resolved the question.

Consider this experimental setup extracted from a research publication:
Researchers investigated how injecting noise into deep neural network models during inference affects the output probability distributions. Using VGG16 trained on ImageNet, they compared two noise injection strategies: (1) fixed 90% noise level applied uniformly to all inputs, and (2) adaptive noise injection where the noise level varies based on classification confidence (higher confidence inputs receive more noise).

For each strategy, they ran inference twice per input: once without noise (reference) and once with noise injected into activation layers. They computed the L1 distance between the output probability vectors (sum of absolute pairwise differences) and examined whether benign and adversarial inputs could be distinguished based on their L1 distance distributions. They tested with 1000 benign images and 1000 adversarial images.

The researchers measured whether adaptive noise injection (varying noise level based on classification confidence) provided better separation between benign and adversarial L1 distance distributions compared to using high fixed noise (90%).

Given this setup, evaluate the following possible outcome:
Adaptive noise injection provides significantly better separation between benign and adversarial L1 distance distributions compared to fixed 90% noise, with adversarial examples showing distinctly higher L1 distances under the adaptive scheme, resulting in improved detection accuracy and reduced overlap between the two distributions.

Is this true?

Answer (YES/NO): YES